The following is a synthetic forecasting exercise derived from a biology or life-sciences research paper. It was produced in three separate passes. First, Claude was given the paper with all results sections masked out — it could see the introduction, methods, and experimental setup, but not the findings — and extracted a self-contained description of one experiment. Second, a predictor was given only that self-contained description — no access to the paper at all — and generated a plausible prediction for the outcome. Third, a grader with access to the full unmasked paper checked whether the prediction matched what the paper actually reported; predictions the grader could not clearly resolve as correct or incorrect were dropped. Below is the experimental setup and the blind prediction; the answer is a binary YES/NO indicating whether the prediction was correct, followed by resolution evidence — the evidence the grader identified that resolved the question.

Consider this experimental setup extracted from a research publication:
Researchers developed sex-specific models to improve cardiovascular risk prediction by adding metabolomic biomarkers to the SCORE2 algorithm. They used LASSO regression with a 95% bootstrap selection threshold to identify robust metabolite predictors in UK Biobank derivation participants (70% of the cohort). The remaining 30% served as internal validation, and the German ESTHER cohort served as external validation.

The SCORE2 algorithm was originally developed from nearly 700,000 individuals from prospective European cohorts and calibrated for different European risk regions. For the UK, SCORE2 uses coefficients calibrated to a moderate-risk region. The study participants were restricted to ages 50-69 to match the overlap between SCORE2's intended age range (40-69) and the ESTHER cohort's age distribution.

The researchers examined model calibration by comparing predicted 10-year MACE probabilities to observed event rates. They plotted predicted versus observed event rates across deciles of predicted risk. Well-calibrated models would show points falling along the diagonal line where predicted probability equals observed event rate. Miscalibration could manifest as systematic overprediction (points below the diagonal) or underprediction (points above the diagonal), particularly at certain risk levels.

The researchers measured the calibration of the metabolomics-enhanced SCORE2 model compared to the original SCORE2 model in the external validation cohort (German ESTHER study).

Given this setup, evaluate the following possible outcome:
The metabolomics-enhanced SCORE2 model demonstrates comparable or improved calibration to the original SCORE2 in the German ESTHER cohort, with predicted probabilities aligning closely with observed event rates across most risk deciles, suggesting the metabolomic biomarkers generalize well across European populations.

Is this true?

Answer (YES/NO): NO